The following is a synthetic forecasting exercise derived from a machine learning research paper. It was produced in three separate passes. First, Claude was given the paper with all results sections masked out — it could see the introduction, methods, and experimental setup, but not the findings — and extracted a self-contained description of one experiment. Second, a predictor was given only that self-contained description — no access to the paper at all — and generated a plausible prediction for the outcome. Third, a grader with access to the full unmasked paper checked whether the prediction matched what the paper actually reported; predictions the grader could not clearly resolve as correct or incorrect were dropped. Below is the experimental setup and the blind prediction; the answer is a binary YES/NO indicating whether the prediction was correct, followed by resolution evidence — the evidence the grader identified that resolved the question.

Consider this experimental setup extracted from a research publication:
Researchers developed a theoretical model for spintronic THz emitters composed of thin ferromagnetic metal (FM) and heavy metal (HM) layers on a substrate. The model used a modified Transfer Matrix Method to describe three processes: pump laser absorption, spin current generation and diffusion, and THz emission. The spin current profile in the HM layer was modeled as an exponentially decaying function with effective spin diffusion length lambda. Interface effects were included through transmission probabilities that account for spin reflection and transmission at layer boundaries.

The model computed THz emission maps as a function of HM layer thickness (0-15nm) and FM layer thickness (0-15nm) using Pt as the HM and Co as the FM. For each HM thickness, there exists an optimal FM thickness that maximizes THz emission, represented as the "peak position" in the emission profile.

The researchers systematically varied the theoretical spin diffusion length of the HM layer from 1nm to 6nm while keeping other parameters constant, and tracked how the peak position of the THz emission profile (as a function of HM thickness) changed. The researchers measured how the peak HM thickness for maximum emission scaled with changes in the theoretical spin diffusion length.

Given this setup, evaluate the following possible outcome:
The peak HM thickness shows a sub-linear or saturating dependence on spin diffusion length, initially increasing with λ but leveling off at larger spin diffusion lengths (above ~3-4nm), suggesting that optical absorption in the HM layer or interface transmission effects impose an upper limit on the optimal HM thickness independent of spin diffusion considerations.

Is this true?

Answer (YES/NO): NO